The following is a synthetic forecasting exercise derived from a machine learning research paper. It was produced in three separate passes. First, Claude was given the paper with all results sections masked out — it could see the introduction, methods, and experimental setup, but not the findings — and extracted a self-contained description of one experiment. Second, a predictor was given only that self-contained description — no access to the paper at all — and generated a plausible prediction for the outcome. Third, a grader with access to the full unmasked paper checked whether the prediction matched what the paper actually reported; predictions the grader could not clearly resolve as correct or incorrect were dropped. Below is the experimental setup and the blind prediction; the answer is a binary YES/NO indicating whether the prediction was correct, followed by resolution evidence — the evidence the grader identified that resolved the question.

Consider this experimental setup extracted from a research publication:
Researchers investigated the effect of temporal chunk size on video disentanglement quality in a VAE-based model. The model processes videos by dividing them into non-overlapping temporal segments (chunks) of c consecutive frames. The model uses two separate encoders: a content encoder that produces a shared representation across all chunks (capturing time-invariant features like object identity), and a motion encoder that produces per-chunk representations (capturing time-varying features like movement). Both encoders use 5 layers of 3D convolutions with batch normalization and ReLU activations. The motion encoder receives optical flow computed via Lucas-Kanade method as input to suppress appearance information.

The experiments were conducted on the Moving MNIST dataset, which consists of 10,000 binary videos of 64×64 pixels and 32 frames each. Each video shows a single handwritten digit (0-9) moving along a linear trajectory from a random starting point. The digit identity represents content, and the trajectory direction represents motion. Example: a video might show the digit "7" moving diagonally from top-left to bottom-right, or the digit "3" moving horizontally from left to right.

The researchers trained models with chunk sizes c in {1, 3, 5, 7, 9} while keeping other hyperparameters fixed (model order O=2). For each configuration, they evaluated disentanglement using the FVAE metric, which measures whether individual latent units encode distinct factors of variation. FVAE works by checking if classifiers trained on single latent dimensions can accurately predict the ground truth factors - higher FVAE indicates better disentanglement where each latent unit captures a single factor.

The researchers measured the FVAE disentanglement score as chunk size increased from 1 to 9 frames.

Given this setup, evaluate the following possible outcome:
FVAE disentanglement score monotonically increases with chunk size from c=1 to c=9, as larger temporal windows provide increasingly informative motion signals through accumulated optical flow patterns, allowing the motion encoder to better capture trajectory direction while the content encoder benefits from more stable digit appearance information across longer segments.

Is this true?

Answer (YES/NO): NO